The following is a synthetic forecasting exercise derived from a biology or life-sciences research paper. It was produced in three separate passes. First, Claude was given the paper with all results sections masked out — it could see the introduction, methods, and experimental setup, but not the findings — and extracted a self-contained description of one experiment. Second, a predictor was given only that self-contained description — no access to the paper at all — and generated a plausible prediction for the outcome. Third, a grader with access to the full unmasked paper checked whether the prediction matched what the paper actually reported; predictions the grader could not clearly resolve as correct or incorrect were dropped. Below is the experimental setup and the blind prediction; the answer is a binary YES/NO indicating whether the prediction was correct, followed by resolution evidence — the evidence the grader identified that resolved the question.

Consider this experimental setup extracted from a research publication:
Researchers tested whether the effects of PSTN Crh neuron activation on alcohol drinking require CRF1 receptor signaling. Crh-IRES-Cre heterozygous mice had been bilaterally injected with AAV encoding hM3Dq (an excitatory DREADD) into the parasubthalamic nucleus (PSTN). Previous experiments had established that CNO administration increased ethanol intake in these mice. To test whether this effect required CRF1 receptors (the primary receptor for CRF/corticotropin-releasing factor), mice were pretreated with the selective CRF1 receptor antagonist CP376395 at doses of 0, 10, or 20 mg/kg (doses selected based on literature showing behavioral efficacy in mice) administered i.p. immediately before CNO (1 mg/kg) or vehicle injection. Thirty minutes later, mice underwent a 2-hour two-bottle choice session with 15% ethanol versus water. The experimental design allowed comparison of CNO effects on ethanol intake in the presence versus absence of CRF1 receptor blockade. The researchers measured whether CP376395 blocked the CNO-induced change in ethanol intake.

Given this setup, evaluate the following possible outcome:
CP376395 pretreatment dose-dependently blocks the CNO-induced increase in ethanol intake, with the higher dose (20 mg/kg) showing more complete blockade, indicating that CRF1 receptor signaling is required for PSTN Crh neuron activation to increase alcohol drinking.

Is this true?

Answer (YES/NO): NO